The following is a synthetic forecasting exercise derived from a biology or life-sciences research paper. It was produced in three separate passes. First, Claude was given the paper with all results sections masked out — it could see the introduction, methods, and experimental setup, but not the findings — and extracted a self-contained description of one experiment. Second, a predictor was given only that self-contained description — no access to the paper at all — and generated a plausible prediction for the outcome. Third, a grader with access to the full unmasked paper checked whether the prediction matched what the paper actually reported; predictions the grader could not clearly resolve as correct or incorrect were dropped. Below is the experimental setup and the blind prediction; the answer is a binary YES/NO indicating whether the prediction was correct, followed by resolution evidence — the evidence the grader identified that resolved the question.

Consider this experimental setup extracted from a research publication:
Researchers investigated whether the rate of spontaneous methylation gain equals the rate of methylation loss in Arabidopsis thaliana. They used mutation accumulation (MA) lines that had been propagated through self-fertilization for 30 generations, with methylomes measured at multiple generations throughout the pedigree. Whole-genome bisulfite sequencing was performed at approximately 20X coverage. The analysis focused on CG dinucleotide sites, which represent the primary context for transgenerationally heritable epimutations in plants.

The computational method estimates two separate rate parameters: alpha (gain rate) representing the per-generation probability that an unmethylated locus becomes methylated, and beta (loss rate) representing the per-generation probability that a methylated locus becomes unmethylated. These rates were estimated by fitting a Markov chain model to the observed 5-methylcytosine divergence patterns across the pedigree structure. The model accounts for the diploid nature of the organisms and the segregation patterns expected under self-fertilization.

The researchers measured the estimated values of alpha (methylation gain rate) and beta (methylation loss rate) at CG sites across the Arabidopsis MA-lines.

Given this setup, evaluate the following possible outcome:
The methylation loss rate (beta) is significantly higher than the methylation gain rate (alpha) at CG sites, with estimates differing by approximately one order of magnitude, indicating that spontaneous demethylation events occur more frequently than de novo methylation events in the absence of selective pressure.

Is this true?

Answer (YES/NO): NO